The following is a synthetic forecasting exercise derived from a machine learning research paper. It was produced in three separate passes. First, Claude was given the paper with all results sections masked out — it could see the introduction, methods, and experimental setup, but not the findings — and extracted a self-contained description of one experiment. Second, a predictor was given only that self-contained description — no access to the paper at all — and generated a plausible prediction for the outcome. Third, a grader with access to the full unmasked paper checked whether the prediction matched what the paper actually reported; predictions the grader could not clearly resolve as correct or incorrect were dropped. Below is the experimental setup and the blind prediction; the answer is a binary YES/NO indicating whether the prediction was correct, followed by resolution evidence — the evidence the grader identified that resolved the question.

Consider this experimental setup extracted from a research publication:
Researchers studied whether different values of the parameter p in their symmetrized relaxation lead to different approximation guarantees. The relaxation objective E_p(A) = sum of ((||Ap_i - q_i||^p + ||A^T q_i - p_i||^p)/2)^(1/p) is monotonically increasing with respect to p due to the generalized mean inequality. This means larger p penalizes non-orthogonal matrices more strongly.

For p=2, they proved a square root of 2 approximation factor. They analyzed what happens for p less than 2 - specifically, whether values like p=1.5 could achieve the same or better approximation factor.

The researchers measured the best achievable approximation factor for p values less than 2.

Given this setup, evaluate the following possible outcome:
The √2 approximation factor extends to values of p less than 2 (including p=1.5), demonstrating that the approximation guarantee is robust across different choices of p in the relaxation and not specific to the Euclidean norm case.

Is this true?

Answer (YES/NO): NO